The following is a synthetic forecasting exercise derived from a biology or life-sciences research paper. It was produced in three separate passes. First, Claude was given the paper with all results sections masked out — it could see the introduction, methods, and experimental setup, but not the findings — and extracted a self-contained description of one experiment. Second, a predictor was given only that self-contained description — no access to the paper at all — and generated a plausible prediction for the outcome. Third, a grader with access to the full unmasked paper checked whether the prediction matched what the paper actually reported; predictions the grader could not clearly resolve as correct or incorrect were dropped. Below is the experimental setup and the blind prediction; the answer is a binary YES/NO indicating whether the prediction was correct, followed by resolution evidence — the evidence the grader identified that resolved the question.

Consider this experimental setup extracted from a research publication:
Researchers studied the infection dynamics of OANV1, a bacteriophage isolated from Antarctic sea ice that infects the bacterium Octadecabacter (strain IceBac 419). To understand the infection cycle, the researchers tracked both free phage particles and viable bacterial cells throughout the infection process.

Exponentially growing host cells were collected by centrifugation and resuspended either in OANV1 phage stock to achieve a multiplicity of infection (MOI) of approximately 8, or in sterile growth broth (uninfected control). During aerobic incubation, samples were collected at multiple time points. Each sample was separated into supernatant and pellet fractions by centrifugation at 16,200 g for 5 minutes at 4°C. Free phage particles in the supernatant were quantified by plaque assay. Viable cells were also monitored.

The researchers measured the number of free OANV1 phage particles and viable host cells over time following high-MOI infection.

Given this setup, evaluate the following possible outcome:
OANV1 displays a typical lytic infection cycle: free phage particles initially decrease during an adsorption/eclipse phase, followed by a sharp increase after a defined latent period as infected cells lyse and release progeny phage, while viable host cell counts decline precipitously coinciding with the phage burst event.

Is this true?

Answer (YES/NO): NO